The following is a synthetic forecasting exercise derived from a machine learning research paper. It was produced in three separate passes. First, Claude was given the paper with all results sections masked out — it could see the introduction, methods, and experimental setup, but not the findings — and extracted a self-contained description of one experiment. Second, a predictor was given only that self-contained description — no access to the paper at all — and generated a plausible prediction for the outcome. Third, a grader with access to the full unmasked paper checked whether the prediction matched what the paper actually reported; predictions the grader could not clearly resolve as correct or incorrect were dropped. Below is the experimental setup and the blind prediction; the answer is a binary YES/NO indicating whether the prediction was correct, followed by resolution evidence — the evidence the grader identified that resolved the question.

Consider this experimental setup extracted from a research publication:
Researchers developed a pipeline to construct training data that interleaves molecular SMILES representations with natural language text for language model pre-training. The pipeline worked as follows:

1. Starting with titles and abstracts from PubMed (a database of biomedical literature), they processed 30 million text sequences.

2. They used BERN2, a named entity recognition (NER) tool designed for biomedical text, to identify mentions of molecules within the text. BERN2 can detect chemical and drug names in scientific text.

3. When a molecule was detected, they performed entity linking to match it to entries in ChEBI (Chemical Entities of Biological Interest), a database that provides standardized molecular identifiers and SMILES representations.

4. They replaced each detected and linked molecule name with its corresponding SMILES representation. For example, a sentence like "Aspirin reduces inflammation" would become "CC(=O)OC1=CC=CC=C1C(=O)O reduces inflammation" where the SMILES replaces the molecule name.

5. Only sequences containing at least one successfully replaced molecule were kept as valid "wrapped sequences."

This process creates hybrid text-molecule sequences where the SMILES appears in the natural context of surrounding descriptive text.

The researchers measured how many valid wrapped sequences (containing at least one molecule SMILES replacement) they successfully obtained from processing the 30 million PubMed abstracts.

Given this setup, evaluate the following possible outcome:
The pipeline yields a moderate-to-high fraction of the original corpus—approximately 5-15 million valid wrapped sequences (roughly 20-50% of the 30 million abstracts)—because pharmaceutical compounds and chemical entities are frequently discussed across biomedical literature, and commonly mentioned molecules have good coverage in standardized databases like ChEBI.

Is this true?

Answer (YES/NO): YES